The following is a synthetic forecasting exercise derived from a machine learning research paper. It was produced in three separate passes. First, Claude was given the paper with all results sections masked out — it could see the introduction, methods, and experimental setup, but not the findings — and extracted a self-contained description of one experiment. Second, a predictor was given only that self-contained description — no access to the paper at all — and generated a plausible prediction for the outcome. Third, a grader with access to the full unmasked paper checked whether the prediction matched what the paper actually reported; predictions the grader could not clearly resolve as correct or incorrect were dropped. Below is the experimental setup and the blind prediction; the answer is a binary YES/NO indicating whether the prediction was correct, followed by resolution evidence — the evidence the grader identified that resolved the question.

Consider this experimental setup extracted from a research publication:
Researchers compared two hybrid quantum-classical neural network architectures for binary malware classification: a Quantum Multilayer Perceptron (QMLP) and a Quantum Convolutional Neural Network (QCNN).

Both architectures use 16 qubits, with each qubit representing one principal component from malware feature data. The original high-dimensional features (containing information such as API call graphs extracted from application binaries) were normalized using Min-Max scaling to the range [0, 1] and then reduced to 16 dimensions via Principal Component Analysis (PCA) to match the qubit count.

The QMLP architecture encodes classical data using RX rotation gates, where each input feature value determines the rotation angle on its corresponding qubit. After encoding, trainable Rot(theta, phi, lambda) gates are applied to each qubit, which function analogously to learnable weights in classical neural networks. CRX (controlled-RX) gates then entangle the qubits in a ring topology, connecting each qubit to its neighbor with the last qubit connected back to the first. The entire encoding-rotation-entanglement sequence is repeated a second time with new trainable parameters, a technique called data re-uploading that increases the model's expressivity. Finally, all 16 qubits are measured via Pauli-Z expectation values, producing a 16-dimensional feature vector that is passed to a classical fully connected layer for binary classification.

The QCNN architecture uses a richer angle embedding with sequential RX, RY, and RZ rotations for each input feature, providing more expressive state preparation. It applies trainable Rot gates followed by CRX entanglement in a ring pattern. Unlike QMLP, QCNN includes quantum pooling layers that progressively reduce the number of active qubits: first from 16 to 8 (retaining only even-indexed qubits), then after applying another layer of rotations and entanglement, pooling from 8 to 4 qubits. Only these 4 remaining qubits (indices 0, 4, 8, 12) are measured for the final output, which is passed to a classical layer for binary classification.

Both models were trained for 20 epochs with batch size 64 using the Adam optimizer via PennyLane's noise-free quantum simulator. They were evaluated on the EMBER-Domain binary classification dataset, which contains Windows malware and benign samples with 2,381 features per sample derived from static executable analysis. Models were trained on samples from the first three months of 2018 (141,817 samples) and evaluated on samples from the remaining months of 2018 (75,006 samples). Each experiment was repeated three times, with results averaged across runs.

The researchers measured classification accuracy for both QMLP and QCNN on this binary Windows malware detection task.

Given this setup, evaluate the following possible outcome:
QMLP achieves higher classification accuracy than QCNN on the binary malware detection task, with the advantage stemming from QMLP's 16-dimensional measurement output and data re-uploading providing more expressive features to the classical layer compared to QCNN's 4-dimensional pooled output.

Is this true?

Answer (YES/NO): NO